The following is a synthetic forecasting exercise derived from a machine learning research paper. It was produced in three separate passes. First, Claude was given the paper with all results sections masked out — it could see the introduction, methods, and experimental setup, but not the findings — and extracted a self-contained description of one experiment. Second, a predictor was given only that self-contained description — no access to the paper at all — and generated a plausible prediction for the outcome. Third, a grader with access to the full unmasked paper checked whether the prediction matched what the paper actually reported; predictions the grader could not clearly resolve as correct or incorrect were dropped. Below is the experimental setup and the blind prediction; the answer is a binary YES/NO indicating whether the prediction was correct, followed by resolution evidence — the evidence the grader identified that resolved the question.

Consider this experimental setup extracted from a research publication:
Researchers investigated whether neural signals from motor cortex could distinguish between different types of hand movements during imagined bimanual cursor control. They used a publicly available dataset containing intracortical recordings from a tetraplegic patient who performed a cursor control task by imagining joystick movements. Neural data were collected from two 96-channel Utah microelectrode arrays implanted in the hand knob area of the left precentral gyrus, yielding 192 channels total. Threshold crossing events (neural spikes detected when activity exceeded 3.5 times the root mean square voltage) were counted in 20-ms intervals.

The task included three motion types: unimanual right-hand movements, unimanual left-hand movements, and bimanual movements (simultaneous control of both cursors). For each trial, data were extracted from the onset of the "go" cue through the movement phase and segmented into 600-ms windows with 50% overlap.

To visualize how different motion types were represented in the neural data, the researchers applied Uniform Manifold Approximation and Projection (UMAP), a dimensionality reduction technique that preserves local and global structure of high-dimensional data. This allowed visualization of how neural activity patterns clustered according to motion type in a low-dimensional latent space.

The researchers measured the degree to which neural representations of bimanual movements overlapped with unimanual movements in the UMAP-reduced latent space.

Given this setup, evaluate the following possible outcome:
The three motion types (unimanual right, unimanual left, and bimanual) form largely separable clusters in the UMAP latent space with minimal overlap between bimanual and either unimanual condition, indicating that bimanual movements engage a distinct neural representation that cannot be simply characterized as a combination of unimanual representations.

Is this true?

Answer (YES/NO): NO